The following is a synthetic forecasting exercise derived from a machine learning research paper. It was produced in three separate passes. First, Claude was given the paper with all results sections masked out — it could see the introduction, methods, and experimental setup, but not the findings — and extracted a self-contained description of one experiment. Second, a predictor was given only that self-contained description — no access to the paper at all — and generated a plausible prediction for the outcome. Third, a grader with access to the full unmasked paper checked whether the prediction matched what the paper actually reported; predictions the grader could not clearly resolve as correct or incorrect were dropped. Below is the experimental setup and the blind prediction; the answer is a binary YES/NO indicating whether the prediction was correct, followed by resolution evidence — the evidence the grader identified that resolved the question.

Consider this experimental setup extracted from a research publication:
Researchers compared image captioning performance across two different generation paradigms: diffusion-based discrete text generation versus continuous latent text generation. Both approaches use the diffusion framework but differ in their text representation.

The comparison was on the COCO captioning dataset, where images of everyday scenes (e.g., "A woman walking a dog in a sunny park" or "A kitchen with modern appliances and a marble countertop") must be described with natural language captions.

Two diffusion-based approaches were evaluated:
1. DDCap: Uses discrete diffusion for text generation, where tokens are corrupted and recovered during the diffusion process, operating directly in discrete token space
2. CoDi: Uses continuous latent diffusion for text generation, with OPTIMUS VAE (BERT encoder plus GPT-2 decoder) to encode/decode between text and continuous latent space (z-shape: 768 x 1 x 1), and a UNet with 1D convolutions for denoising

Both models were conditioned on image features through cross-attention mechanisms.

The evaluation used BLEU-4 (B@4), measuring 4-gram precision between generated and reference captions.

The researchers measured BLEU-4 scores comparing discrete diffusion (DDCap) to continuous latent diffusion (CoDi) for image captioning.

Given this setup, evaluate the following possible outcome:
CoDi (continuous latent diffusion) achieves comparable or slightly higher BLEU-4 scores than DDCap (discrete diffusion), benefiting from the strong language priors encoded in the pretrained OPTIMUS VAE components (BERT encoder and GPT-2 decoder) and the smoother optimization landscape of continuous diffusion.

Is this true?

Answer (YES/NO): NO